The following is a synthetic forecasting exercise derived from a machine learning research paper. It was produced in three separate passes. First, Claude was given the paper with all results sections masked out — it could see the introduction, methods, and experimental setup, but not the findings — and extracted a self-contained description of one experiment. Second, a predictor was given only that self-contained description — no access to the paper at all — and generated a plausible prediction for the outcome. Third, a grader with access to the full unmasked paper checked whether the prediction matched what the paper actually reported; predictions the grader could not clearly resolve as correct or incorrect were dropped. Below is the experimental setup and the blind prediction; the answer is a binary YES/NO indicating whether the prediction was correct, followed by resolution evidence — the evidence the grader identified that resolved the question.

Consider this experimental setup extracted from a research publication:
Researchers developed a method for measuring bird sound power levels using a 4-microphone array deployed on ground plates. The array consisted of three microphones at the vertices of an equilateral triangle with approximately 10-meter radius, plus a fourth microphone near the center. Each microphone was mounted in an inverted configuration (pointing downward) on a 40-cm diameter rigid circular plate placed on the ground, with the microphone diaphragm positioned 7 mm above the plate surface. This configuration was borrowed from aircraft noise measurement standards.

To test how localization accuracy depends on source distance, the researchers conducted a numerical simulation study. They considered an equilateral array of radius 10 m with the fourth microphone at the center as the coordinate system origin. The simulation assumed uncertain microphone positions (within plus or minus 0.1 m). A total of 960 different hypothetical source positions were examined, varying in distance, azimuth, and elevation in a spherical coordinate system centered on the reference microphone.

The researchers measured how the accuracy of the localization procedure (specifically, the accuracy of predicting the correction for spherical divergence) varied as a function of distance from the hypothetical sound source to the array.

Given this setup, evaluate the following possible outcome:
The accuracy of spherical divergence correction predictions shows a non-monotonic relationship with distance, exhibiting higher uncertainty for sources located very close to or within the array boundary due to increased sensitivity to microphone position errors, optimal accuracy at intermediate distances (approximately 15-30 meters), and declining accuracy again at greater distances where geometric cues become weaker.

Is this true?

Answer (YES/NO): NO